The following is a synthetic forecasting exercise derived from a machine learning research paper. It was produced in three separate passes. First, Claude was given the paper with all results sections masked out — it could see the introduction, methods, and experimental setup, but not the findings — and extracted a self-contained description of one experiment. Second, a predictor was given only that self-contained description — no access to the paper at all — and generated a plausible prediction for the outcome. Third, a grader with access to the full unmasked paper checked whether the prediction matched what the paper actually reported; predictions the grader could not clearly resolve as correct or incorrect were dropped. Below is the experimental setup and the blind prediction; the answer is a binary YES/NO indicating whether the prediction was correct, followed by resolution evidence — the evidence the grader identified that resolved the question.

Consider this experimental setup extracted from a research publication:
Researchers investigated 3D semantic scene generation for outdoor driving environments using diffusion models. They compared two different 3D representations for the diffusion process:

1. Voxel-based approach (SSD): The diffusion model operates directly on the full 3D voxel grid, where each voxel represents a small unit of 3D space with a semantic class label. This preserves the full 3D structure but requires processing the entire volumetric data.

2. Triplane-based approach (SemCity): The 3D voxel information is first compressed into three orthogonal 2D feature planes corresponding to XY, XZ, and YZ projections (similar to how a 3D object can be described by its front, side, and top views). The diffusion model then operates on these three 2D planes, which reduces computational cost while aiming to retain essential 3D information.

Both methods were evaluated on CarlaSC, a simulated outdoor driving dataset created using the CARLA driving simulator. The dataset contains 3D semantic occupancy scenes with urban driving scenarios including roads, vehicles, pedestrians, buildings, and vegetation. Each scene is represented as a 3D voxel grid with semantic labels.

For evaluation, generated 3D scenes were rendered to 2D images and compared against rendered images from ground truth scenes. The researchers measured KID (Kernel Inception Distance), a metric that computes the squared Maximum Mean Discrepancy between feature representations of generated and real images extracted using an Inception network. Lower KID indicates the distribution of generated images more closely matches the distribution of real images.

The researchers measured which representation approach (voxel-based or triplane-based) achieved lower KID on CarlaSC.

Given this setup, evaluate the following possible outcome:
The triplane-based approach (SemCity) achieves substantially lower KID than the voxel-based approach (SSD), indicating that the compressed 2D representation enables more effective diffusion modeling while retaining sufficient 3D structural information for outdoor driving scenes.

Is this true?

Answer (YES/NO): YES